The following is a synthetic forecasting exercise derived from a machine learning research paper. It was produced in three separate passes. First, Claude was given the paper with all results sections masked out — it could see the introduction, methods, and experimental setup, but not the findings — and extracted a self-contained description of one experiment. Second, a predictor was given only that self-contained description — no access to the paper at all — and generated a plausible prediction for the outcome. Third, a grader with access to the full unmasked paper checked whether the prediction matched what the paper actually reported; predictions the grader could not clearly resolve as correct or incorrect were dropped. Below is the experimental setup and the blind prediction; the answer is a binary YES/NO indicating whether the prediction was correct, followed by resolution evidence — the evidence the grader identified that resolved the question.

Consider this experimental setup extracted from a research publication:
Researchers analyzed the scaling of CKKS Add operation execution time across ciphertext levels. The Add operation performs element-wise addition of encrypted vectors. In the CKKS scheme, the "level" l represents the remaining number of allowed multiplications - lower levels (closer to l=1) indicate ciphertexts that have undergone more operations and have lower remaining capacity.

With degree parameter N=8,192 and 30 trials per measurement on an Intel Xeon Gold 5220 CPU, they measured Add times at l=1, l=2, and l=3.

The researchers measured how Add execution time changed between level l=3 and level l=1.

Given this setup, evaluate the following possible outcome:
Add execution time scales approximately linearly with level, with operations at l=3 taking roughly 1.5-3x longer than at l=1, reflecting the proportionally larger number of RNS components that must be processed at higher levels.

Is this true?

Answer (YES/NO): NO